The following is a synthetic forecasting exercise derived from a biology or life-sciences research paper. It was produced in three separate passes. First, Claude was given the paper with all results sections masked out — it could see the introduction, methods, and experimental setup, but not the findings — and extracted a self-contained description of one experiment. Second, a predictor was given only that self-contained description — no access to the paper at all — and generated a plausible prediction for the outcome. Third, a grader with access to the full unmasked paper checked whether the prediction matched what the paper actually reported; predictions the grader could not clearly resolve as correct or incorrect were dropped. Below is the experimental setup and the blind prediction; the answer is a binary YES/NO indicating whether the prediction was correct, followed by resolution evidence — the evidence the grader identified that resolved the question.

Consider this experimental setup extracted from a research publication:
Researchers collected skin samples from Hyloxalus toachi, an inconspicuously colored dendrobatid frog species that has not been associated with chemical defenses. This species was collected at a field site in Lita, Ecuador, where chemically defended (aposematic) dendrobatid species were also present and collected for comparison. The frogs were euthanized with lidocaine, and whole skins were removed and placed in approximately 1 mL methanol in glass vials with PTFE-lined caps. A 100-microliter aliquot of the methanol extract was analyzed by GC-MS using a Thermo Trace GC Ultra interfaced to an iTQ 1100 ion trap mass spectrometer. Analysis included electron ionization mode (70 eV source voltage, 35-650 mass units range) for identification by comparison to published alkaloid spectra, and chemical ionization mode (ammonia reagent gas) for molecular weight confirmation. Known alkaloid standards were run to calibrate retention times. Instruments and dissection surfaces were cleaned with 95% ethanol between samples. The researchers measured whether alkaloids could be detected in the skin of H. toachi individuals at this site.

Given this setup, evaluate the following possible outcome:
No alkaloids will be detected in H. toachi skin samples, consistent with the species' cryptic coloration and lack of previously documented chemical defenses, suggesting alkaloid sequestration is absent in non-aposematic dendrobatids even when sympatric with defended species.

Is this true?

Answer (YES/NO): NO